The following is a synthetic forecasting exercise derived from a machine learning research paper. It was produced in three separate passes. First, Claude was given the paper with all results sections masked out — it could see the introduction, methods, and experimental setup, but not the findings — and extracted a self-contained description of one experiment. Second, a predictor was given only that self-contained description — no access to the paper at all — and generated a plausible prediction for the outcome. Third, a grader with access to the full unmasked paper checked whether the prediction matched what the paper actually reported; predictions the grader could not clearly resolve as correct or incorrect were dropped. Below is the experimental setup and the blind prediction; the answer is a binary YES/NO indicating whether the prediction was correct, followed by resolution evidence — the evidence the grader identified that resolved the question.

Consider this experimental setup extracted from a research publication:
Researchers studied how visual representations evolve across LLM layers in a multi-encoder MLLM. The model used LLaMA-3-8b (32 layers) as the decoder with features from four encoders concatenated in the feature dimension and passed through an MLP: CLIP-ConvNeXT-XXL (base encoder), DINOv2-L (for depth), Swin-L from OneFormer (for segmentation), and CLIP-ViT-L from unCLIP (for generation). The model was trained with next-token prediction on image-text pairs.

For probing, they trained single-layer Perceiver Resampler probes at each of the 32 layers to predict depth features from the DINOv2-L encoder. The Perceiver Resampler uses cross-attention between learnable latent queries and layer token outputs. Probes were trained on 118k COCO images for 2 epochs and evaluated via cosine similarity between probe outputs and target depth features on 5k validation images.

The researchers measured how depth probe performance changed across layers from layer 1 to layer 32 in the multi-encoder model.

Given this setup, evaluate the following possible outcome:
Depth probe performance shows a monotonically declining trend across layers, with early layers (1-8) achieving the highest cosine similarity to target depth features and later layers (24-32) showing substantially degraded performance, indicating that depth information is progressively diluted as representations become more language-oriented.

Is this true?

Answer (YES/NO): NO